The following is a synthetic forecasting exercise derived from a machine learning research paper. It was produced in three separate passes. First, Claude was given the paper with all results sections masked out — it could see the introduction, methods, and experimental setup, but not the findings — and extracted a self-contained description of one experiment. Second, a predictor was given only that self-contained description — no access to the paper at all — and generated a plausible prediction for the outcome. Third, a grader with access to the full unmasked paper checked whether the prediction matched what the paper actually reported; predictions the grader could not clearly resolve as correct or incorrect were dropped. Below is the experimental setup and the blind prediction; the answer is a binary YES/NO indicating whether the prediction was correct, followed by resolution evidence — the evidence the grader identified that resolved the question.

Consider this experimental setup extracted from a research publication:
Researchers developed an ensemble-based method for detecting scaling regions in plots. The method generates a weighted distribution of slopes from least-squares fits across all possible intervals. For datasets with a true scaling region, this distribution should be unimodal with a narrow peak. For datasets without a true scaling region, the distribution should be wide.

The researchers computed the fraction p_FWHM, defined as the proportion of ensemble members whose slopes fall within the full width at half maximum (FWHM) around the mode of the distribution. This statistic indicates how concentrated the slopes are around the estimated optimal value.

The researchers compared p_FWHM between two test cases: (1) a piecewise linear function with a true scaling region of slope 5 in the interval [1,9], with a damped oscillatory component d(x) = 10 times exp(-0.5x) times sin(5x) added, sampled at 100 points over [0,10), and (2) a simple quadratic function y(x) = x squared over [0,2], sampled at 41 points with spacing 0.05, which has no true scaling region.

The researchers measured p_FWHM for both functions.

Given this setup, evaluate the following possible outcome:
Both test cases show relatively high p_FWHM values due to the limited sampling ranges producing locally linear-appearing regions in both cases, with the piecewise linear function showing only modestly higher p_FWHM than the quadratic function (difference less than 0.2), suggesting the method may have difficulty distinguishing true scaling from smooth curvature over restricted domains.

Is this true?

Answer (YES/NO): NO